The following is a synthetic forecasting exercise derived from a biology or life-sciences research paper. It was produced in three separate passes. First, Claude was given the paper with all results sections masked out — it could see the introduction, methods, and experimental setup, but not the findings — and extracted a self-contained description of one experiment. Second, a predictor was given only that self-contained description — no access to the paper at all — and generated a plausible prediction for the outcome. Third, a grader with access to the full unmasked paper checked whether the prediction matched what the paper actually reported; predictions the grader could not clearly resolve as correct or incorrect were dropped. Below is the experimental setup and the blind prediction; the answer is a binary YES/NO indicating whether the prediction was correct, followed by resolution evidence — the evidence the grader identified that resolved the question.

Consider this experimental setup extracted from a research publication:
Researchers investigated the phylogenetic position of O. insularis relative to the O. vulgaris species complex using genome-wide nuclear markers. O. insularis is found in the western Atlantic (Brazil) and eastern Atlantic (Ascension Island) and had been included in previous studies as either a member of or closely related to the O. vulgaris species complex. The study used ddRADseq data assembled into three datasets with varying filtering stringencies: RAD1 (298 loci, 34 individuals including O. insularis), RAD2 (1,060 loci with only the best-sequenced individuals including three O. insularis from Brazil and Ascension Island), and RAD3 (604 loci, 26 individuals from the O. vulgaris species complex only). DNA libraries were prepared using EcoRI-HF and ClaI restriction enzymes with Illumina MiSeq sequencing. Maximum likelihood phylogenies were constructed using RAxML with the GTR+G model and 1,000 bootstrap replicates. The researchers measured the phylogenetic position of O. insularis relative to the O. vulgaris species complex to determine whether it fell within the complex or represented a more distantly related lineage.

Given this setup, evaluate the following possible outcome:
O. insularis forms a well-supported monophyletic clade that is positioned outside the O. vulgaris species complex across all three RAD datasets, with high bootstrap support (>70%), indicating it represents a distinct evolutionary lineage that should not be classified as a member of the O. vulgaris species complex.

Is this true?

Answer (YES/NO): NO